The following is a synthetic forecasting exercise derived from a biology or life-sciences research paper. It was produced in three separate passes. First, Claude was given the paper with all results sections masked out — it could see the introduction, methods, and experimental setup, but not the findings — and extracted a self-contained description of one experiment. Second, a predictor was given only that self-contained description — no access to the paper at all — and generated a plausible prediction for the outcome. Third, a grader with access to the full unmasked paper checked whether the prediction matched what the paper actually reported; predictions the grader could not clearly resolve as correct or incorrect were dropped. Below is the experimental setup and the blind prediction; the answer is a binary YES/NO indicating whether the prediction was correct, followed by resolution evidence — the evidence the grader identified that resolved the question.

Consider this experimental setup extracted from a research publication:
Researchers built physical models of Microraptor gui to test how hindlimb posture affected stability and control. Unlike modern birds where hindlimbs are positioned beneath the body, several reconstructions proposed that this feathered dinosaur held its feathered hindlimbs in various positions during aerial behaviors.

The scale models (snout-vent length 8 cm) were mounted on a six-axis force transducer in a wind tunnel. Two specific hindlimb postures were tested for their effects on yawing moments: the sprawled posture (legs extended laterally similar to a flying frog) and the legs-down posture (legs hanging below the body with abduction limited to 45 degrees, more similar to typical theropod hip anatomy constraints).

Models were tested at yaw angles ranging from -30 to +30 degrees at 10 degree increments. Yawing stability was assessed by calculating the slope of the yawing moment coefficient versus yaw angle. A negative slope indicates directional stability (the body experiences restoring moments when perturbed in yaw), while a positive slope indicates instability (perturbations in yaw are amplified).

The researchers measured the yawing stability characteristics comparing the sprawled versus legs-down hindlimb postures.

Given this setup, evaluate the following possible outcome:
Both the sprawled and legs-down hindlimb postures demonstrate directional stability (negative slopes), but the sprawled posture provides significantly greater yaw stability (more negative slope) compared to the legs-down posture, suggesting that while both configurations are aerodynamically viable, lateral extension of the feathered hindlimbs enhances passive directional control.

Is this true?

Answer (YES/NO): NO